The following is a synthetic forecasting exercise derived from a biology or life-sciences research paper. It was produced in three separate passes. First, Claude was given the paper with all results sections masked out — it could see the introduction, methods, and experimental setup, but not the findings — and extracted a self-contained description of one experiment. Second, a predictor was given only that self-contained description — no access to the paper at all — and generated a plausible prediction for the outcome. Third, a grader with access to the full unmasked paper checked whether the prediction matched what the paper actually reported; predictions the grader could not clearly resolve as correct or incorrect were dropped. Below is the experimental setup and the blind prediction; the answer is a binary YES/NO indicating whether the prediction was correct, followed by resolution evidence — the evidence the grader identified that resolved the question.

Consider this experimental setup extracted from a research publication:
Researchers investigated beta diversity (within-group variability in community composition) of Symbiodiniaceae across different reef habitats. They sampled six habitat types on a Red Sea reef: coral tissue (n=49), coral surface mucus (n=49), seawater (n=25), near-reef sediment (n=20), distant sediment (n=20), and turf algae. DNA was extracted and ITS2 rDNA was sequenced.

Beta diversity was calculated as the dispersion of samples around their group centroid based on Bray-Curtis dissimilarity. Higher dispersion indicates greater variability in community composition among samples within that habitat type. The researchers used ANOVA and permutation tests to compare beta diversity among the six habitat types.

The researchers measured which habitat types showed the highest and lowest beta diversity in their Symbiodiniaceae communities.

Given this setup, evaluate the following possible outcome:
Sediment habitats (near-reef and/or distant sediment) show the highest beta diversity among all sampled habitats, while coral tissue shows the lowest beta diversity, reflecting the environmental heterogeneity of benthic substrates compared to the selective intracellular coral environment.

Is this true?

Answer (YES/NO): NO